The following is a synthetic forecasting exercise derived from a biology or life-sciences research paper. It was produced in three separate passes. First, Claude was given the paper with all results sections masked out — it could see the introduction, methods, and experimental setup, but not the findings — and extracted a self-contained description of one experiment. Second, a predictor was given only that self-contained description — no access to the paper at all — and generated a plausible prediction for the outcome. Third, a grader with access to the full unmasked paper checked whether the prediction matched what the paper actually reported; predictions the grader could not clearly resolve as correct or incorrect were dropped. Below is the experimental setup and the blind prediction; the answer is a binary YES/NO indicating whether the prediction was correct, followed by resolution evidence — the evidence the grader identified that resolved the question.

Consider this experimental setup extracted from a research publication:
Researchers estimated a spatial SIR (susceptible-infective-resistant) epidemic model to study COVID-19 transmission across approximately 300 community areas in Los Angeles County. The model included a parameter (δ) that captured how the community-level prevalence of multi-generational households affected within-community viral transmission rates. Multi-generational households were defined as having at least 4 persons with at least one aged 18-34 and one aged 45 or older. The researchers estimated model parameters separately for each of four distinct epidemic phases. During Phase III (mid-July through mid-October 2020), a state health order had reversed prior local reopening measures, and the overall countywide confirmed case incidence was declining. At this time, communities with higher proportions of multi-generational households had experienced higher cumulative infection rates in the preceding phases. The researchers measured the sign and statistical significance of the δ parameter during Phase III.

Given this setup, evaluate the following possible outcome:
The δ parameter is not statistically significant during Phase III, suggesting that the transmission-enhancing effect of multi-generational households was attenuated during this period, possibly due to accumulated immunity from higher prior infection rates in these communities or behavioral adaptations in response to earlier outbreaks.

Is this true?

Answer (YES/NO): NO